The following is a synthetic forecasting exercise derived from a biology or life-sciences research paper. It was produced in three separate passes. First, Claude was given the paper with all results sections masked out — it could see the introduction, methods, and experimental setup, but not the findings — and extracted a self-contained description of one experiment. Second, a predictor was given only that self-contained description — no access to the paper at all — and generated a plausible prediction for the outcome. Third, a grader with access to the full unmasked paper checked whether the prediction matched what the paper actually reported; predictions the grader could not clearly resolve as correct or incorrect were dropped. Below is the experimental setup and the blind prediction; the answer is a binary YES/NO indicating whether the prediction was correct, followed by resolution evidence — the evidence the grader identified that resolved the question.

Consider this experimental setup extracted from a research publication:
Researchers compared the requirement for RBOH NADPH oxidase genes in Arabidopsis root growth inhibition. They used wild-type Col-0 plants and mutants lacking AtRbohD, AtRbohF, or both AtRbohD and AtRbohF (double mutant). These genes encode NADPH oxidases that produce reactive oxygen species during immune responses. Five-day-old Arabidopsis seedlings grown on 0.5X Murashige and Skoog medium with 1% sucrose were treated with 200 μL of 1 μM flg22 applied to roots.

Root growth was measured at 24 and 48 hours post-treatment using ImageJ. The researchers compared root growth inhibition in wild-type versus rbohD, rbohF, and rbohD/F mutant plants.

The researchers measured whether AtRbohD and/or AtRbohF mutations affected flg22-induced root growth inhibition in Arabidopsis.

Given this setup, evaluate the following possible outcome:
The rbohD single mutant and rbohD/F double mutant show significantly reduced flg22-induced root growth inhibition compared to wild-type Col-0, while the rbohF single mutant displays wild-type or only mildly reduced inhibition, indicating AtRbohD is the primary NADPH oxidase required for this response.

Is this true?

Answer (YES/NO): NO